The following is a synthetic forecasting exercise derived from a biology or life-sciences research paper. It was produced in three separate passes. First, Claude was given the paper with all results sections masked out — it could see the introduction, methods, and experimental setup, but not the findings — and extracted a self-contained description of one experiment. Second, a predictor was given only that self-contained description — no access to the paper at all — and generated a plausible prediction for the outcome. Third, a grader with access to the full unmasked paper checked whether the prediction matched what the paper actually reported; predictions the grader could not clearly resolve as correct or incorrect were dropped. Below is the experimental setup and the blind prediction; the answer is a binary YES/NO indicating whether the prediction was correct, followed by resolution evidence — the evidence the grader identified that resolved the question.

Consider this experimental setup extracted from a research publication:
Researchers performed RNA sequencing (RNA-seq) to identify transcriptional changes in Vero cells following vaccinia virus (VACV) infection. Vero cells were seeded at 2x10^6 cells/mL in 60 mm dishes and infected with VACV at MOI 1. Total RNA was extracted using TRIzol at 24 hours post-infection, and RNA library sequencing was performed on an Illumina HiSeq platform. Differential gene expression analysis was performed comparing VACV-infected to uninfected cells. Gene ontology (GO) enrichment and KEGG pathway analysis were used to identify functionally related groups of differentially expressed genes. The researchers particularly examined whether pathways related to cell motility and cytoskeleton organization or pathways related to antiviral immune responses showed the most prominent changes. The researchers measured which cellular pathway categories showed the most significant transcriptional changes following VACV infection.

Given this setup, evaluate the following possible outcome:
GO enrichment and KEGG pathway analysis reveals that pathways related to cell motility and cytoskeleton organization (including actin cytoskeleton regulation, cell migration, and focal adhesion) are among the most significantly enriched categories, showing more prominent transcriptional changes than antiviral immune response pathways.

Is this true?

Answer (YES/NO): YES